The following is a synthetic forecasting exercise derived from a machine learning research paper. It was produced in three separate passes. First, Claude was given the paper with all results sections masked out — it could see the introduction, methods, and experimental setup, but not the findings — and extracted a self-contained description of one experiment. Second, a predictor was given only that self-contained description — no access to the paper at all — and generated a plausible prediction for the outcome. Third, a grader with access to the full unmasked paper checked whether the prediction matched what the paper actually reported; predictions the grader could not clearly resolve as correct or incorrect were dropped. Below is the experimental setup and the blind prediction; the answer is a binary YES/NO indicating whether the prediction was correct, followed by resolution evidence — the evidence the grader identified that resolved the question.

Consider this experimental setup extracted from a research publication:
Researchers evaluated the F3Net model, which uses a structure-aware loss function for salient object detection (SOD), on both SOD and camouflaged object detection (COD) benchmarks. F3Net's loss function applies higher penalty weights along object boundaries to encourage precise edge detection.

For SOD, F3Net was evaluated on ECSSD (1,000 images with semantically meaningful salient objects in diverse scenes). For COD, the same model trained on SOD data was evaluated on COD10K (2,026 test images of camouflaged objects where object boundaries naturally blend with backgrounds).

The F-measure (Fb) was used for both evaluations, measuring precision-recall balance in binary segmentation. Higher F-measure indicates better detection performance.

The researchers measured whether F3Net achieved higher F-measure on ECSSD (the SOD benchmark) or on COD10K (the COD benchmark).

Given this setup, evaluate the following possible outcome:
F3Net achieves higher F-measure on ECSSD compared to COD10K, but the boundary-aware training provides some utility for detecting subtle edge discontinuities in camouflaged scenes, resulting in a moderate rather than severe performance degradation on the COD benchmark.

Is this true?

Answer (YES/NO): NO